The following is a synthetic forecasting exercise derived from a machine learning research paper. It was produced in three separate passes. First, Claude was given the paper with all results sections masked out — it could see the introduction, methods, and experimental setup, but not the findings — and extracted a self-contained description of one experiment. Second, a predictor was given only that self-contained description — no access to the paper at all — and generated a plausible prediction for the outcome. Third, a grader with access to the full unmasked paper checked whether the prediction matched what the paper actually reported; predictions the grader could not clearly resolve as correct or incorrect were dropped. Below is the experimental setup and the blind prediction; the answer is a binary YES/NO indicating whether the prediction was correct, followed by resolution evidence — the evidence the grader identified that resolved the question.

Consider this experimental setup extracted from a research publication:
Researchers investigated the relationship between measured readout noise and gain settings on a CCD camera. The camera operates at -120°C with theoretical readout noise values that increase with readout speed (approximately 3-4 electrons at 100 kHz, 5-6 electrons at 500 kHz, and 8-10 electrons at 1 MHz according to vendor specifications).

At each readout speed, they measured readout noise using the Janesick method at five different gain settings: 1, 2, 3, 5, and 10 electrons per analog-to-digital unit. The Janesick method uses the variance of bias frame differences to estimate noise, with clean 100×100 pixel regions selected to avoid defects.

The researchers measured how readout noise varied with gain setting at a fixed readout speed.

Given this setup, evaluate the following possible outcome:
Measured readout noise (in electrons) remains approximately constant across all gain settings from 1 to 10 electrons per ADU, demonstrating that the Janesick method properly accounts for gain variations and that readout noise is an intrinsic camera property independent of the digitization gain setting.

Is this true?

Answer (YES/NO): NO